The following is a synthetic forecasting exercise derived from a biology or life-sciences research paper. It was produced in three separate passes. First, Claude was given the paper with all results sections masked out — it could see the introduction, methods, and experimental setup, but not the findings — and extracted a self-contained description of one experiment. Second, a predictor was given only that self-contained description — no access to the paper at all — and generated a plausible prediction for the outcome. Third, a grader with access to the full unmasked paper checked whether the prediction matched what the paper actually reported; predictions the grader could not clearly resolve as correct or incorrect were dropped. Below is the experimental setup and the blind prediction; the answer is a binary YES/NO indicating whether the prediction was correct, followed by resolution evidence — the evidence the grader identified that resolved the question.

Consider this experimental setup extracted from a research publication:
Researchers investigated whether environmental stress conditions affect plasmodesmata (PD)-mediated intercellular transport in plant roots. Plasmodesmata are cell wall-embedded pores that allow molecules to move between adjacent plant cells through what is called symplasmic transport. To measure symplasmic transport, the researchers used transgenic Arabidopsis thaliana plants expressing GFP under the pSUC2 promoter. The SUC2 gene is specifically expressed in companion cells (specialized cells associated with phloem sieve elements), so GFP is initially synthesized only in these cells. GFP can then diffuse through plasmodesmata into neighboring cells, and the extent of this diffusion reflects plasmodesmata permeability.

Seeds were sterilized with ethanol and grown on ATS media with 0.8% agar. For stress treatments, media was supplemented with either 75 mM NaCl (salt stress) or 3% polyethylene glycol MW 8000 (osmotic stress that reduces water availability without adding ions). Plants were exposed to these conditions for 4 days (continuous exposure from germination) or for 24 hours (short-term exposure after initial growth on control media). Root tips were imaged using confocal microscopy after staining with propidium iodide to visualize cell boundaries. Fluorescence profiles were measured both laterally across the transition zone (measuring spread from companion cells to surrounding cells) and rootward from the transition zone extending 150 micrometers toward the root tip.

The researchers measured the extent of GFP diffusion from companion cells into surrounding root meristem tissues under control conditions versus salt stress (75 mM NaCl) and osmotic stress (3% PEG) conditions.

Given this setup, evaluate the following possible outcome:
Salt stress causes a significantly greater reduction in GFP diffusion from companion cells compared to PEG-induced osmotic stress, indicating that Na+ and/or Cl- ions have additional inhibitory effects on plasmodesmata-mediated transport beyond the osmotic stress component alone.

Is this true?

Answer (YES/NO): YES